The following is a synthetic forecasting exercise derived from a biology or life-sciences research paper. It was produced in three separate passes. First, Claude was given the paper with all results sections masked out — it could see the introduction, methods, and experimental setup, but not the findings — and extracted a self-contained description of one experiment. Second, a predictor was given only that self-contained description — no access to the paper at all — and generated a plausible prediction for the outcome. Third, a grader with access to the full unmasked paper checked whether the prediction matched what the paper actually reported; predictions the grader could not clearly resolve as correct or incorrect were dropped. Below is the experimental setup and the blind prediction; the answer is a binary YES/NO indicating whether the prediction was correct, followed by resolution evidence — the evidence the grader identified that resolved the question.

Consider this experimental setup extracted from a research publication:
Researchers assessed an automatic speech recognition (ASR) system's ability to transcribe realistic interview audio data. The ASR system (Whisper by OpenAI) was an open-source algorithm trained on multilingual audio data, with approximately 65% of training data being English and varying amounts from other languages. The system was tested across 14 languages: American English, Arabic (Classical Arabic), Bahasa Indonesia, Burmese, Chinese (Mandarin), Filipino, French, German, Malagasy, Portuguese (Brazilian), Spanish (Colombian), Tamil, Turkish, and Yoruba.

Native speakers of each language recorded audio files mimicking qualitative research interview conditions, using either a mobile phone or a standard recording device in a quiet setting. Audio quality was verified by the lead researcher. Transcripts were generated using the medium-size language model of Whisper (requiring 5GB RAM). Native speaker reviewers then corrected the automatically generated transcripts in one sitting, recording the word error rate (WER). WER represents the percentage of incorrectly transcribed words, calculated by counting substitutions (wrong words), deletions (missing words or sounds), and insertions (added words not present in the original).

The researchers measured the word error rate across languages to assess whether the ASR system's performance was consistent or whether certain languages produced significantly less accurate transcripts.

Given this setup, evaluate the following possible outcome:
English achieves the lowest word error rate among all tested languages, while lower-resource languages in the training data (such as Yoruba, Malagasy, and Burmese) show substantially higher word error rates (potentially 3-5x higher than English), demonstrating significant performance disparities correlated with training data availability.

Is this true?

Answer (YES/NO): NO